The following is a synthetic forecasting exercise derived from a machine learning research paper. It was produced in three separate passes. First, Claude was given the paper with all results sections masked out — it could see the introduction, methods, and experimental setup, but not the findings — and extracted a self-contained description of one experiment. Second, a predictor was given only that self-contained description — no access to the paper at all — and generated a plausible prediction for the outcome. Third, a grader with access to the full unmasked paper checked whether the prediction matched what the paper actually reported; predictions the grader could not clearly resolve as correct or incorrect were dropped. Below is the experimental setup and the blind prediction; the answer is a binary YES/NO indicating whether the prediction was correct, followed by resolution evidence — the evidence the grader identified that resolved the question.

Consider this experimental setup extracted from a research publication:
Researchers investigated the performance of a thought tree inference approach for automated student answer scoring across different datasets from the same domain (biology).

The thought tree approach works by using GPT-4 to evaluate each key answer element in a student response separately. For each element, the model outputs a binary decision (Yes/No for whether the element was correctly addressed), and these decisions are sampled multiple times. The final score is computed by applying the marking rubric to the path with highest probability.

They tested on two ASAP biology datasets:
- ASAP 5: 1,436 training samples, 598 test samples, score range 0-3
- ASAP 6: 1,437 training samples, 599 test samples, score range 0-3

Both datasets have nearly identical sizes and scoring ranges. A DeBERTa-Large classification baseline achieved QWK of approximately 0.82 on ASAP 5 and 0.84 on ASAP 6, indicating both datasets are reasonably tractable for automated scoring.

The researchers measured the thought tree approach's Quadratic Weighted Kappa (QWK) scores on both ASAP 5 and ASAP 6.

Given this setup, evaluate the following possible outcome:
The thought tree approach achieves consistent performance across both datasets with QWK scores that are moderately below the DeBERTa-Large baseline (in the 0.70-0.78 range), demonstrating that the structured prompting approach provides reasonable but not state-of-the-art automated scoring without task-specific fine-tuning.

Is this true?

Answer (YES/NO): NO